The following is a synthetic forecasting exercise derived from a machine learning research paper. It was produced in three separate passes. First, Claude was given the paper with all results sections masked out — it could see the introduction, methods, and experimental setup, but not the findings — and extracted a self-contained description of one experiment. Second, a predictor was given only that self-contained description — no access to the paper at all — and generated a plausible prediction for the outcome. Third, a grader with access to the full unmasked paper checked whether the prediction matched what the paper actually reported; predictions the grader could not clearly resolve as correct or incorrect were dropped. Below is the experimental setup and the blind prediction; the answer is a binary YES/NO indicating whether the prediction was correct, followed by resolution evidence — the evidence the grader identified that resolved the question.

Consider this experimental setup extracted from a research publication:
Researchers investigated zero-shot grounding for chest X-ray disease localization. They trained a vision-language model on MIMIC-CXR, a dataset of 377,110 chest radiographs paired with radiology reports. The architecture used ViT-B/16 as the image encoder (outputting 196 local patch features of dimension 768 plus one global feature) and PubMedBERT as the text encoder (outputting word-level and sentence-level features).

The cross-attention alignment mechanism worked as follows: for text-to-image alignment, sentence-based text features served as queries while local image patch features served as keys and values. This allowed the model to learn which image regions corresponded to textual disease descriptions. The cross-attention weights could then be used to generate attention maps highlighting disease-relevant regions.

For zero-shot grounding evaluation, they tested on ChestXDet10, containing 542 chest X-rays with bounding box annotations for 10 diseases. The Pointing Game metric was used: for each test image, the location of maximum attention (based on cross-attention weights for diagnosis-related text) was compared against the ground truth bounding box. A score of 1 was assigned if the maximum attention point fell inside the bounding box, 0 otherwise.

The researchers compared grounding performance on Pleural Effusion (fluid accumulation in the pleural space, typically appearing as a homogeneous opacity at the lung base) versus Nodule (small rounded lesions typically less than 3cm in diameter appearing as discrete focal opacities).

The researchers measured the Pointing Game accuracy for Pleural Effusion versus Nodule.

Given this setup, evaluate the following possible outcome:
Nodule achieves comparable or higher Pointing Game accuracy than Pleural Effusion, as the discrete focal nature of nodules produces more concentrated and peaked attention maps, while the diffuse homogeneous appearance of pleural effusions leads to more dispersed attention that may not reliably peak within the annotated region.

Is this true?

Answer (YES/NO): NO